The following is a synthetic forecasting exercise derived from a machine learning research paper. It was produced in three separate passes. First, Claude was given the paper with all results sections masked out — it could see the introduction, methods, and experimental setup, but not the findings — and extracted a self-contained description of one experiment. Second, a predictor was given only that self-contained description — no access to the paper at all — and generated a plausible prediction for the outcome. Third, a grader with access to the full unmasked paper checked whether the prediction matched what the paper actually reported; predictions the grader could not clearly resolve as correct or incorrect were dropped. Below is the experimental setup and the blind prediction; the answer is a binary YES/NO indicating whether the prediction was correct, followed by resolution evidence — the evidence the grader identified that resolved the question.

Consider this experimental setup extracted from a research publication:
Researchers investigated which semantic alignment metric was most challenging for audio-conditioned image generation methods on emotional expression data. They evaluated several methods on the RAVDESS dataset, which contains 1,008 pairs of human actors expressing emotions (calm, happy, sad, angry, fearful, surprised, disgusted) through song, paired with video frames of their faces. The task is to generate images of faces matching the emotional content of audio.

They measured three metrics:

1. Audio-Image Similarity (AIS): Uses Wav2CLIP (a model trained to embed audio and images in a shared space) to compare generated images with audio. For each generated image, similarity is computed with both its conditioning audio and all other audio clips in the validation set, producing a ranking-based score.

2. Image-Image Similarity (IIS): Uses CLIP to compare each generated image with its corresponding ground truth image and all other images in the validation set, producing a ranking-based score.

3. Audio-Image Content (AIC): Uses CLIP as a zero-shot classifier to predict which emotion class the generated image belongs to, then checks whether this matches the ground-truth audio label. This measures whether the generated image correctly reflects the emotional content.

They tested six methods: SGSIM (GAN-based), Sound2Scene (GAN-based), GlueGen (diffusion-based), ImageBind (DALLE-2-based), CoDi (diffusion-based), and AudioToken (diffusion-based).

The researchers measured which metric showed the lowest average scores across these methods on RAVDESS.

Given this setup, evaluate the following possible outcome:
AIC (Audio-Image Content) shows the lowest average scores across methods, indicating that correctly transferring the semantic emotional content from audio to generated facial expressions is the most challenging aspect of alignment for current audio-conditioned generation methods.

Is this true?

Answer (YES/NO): YES